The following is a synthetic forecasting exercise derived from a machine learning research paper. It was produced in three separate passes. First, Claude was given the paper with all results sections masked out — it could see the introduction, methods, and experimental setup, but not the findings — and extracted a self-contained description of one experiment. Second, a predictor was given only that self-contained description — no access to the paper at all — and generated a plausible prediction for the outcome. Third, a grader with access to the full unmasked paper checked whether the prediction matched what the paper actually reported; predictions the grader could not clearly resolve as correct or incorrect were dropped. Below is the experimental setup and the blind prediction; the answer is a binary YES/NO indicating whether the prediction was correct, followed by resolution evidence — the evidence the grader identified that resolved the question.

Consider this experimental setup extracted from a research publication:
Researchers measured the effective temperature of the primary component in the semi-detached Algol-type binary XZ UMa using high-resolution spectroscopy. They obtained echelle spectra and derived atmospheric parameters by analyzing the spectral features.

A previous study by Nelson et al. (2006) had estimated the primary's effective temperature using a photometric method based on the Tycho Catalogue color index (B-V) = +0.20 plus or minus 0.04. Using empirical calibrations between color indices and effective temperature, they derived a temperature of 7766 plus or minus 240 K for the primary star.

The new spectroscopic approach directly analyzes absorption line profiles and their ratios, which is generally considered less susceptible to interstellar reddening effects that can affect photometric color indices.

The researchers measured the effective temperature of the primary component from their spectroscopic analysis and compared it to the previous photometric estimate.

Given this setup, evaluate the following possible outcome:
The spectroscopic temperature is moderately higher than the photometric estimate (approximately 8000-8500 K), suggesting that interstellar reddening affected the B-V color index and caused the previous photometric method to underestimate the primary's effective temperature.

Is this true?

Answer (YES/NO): NO